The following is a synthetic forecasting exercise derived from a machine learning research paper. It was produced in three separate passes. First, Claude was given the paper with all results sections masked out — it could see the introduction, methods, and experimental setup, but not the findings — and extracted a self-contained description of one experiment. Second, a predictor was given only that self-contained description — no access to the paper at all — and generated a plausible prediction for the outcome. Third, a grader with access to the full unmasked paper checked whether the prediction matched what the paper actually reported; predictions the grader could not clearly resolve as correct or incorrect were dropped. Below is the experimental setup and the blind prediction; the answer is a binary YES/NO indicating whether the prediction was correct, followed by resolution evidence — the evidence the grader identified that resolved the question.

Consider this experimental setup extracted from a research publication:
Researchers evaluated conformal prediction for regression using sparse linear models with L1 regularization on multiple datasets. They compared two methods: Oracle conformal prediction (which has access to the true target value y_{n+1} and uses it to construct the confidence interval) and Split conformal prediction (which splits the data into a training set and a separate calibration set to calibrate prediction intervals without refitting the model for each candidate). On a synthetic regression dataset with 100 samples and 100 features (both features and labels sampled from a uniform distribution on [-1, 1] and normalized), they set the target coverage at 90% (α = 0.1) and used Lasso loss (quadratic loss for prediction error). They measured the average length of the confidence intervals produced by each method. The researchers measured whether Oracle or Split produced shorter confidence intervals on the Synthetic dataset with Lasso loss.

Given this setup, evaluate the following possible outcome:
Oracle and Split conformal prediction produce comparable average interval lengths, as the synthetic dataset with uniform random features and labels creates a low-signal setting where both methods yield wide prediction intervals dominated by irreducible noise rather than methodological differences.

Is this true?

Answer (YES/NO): NO